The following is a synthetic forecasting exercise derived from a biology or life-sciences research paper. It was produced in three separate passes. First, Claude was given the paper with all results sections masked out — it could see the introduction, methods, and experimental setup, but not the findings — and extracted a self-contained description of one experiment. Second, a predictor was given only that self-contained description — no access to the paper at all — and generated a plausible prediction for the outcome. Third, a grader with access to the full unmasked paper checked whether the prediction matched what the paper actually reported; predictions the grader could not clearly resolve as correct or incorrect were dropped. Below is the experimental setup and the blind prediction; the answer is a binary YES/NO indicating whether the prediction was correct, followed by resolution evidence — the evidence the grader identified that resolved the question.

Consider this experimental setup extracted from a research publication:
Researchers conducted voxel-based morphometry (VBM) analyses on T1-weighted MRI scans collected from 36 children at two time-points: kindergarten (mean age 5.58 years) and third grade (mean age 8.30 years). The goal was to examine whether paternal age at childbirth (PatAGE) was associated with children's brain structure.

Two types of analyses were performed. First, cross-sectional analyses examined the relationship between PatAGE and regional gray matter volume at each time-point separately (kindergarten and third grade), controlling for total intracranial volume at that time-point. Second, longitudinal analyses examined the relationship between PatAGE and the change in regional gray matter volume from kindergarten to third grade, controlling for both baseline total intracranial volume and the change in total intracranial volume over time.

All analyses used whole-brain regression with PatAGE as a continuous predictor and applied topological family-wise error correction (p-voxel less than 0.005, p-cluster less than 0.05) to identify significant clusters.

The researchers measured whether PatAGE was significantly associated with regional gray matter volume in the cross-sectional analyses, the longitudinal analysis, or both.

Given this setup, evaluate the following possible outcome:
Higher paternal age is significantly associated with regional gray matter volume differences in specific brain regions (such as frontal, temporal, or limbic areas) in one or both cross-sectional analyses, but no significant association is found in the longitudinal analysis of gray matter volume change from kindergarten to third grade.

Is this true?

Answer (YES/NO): NO